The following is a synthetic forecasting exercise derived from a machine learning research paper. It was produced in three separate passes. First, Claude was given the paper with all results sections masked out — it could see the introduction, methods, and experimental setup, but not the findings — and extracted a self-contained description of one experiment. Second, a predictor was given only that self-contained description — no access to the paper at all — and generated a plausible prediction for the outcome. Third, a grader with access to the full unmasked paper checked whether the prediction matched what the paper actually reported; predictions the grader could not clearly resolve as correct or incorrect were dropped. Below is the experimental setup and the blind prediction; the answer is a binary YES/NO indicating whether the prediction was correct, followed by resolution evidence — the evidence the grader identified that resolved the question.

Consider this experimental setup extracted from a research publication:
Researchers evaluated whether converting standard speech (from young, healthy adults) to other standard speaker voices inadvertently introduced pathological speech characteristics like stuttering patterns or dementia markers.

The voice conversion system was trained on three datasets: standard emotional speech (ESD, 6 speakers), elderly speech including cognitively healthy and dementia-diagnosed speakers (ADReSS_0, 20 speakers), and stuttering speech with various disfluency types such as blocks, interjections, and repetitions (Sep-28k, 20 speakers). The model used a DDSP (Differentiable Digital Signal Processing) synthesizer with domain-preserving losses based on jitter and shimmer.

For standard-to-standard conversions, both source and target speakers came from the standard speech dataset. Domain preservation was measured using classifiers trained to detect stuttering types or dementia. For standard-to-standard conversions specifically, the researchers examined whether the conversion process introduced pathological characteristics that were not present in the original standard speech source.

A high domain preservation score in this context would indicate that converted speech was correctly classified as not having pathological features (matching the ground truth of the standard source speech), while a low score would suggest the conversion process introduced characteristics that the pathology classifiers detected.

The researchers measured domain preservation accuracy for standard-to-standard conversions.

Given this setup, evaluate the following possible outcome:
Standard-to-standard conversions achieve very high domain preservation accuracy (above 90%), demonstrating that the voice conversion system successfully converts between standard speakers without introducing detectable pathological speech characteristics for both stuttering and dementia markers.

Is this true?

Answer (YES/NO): NO